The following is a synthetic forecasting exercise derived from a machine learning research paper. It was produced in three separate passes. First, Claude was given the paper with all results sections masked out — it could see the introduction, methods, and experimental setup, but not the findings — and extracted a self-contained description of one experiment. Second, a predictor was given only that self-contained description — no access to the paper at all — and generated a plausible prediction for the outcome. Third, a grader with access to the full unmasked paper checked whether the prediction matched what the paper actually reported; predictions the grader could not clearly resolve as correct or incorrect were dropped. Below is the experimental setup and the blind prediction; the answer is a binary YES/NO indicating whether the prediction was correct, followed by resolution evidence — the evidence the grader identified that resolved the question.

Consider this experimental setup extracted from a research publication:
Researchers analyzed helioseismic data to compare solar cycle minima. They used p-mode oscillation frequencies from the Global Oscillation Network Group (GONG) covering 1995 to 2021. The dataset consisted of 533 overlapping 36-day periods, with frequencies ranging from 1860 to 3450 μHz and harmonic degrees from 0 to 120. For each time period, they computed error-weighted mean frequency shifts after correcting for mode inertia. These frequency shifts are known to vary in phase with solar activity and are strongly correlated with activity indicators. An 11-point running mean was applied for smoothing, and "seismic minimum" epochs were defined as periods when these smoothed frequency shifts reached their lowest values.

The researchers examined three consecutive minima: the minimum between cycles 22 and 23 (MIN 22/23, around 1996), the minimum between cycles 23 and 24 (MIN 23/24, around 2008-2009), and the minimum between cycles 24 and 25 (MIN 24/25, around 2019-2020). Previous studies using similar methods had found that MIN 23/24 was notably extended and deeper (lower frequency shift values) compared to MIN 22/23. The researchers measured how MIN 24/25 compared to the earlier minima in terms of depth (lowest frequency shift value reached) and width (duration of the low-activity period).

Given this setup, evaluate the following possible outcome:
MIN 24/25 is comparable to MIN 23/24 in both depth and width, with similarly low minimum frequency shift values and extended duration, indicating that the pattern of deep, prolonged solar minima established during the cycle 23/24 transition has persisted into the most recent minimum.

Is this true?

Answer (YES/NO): YES